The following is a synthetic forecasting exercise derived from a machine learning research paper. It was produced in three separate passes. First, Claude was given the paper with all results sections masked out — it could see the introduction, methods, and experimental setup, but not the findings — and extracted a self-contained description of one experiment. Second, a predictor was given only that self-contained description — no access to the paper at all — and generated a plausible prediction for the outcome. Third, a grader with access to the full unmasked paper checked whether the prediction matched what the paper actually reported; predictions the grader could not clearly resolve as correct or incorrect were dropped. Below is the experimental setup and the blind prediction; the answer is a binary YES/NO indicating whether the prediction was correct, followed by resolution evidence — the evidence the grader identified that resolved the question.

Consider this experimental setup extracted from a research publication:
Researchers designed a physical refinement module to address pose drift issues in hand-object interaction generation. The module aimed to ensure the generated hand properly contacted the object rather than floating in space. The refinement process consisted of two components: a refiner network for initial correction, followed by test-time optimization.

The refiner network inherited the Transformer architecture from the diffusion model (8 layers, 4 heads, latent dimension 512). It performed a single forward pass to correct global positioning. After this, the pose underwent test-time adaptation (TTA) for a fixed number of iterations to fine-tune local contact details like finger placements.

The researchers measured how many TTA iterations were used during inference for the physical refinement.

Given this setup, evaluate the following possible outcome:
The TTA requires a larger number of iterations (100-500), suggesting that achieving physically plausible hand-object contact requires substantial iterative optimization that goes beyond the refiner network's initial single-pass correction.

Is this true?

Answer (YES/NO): YES